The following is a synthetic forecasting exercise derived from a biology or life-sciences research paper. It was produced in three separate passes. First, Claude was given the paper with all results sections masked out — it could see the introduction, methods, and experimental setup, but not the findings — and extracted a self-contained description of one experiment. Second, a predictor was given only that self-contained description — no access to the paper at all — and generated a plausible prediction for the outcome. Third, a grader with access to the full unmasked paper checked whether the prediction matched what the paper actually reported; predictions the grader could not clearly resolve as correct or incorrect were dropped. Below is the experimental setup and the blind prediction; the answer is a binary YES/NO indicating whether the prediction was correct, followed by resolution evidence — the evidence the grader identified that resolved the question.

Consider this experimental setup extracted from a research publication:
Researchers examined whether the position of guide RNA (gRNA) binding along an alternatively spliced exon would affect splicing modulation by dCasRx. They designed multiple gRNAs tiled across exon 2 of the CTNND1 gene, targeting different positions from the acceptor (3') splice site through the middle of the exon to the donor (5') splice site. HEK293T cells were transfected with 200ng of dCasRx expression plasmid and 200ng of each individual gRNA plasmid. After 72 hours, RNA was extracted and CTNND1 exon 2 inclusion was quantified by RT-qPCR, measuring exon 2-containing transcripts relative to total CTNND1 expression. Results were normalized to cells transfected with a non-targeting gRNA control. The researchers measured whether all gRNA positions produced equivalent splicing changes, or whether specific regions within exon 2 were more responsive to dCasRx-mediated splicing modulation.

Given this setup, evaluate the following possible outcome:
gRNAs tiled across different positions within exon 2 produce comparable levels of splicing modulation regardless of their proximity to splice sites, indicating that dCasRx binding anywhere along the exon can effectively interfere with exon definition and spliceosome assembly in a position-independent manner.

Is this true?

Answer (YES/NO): NO